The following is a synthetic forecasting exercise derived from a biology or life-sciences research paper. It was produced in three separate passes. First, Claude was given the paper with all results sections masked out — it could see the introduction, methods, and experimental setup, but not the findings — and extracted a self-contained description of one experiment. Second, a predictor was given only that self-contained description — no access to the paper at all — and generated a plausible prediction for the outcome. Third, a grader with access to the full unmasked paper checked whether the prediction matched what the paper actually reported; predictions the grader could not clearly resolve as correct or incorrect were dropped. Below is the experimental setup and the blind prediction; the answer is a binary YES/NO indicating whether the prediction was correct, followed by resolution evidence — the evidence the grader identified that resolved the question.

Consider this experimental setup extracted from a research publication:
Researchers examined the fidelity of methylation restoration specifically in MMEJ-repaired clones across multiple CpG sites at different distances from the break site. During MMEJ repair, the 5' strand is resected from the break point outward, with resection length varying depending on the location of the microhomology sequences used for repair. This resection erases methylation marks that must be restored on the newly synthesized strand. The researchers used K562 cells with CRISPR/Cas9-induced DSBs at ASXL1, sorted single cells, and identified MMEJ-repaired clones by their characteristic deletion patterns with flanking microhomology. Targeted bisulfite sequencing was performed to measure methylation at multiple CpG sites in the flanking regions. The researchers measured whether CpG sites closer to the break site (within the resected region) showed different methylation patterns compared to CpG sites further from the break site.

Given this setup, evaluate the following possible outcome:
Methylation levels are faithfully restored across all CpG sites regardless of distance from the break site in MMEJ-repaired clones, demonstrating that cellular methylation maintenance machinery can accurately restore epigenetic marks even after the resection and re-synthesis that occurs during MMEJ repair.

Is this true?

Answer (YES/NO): YES